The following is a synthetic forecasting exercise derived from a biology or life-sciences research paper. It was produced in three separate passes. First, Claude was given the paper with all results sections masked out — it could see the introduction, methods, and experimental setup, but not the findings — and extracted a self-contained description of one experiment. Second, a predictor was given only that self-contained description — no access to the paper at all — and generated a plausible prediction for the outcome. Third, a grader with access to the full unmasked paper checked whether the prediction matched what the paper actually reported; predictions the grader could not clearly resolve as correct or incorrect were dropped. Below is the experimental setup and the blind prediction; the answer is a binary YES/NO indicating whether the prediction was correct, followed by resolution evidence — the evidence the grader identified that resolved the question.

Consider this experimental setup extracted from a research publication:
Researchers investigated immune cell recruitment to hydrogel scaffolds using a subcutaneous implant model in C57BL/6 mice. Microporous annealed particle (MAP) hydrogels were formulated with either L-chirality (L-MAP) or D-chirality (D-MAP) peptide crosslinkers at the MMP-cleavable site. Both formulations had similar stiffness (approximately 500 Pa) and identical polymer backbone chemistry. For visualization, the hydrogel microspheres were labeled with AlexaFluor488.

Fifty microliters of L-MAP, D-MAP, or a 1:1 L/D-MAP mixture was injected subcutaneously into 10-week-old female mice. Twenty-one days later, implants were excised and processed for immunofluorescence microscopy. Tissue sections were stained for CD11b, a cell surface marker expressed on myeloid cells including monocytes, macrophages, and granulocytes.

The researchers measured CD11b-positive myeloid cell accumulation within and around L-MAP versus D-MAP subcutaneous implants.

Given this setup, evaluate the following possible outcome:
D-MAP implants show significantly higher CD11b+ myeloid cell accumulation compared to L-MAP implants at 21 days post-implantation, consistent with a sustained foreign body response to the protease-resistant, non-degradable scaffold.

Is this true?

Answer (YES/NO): NO